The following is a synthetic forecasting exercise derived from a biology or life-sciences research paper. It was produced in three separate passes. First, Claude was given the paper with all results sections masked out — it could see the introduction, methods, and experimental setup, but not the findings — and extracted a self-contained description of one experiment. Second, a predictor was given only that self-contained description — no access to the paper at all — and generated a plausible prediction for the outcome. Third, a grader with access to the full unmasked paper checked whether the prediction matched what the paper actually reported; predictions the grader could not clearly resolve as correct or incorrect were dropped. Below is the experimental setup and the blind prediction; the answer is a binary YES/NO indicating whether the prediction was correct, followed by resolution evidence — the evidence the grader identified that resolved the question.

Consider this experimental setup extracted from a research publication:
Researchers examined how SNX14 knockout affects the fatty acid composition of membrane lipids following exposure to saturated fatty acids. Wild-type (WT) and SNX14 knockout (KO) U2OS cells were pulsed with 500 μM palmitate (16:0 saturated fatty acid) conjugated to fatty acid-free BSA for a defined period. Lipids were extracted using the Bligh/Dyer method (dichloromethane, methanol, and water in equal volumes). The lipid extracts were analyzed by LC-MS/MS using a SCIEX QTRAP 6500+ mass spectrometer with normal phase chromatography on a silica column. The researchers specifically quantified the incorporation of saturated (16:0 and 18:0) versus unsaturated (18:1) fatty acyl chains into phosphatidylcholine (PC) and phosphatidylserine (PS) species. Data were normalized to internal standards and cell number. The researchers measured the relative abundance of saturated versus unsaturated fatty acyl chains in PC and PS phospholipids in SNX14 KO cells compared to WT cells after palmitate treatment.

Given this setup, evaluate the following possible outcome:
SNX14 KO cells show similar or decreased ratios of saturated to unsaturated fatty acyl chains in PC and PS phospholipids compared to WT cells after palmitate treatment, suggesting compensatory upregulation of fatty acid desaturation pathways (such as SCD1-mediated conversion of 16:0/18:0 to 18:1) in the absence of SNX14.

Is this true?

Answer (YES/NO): NO